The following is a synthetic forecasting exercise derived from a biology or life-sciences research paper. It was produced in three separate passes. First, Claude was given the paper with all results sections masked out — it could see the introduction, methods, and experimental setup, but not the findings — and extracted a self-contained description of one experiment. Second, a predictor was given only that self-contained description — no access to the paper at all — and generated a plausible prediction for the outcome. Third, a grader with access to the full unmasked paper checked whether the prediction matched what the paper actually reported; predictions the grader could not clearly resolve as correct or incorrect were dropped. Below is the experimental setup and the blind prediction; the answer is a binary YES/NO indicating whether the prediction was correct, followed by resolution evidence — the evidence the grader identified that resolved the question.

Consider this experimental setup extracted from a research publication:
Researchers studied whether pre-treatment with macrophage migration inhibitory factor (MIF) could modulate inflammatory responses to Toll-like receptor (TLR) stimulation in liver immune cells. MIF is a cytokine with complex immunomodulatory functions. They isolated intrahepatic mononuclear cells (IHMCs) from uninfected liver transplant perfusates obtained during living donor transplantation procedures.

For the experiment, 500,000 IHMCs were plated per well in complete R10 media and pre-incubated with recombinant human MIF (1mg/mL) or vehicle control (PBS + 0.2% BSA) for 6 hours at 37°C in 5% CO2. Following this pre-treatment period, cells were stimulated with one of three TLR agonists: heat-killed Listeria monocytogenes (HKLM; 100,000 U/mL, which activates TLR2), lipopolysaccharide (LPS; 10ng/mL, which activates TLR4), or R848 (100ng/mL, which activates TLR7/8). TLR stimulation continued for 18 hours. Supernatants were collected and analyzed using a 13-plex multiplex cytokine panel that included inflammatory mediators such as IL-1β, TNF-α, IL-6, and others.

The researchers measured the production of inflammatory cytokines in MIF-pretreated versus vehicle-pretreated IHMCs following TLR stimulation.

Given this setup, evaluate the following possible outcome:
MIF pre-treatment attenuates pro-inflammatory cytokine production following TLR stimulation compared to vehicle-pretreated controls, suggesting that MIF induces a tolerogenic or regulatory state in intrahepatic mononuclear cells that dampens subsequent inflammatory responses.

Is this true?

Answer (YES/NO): NO